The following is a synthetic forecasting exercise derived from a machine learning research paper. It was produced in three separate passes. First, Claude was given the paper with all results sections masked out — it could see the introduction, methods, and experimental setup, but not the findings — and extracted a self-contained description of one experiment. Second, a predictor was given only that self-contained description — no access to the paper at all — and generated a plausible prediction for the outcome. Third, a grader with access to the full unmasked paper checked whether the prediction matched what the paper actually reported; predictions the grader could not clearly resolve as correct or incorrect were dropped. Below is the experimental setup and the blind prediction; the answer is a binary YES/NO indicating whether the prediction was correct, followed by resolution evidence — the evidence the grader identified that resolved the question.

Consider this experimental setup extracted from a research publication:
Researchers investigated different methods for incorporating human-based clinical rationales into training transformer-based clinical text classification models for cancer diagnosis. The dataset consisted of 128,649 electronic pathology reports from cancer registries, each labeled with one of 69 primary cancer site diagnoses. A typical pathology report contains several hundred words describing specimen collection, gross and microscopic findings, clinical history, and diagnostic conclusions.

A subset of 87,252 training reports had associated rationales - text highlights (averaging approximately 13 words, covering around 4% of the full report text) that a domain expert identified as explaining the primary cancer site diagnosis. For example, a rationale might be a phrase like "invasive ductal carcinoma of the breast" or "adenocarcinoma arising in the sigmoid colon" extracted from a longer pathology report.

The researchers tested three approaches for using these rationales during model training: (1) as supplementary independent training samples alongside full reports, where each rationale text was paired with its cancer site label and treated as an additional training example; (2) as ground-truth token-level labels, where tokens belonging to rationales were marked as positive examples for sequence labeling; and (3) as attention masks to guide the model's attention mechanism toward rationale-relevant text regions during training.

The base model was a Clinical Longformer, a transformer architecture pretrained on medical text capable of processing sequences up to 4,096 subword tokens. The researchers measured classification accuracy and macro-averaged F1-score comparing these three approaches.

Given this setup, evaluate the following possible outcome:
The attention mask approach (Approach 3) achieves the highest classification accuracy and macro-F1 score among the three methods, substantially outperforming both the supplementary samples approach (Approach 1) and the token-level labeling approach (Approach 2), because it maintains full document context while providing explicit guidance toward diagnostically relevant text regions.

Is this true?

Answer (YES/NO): NO